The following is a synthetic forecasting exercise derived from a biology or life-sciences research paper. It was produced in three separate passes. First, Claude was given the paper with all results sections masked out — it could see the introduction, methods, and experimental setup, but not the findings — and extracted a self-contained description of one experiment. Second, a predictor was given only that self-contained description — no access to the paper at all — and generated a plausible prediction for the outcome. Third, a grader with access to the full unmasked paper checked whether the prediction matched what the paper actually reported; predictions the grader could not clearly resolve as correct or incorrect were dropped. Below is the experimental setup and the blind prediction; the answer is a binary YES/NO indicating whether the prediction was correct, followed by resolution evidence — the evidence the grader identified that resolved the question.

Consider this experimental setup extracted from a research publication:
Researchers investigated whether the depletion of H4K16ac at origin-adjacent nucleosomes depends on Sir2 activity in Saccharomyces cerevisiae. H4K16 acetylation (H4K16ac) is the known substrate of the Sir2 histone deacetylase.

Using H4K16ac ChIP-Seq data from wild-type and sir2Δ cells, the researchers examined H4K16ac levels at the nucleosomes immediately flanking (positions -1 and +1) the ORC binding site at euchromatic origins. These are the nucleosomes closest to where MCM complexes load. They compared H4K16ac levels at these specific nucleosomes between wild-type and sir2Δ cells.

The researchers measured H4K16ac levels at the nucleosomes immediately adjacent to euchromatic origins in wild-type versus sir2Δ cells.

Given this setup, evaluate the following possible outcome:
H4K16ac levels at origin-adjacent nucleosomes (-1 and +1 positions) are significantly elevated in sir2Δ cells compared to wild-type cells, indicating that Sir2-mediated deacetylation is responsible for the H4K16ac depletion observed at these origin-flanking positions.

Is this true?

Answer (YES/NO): YES